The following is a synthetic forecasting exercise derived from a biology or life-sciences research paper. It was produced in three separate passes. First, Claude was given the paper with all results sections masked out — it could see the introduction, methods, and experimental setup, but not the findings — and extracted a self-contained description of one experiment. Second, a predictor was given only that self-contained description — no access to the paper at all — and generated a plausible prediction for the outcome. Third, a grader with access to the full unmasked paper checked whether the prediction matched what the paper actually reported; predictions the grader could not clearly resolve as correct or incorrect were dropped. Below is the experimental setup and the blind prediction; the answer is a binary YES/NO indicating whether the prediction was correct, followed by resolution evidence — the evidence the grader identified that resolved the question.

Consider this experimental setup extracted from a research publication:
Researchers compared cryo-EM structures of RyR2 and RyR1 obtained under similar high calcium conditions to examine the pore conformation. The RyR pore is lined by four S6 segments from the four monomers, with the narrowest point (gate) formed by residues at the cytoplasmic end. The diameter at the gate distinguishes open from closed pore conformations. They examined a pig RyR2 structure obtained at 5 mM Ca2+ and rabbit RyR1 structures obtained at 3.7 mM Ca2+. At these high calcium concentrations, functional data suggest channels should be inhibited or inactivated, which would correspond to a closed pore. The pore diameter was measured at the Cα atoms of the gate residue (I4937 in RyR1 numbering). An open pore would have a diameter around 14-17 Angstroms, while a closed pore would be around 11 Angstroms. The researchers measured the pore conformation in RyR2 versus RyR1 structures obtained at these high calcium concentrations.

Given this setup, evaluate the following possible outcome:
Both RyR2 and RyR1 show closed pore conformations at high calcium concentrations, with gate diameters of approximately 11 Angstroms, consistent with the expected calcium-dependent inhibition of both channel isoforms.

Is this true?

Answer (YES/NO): NO